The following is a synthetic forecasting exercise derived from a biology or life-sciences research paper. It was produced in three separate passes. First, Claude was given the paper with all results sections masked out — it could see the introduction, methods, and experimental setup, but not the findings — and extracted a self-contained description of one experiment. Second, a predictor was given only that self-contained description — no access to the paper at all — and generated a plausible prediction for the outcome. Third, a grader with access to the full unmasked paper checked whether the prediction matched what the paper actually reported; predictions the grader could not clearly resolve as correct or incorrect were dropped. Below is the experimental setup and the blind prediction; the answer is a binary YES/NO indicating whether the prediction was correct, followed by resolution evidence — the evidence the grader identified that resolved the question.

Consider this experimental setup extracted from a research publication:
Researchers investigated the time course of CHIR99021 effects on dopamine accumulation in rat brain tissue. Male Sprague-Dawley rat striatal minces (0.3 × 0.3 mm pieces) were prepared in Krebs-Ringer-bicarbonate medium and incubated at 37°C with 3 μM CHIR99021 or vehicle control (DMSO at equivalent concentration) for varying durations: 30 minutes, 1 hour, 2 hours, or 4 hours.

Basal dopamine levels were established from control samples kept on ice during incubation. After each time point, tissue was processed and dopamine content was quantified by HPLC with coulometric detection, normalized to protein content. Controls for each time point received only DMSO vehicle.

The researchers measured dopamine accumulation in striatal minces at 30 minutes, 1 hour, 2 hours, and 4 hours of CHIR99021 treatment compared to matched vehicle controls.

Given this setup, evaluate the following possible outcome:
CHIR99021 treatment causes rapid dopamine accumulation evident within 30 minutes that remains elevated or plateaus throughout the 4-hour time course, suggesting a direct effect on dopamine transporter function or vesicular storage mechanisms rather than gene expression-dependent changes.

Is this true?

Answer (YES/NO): NO